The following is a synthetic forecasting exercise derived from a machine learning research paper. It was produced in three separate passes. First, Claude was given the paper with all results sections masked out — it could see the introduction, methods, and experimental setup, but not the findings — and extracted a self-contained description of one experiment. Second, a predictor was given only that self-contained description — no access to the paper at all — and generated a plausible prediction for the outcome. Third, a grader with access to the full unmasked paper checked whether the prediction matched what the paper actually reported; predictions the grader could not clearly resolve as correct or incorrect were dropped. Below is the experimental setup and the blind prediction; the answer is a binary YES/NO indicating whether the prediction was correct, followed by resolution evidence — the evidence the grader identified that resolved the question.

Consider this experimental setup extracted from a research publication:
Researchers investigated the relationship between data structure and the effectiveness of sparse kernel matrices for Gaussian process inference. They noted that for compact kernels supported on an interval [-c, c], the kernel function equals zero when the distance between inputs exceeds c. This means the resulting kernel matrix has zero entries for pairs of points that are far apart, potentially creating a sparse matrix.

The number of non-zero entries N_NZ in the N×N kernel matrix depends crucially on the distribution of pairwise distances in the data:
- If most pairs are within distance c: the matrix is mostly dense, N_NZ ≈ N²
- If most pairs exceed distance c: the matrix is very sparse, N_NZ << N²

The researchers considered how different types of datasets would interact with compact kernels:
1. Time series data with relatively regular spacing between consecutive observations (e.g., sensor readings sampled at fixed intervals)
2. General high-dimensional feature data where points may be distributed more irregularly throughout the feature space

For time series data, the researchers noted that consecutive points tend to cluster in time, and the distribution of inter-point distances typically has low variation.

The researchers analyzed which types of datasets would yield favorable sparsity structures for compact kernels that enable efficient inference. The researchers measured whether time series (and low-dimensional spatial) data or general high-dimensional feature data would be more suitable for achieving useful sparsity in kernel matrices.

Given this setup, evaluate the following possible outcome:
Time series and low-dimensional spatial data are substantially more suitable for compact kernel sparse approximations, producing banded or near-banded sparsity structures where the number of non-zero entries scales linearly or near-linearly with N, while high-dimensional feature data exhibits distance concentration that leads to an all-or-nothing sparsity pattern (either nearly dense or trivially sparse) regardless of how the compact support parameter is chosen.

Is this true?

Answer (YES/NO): NO